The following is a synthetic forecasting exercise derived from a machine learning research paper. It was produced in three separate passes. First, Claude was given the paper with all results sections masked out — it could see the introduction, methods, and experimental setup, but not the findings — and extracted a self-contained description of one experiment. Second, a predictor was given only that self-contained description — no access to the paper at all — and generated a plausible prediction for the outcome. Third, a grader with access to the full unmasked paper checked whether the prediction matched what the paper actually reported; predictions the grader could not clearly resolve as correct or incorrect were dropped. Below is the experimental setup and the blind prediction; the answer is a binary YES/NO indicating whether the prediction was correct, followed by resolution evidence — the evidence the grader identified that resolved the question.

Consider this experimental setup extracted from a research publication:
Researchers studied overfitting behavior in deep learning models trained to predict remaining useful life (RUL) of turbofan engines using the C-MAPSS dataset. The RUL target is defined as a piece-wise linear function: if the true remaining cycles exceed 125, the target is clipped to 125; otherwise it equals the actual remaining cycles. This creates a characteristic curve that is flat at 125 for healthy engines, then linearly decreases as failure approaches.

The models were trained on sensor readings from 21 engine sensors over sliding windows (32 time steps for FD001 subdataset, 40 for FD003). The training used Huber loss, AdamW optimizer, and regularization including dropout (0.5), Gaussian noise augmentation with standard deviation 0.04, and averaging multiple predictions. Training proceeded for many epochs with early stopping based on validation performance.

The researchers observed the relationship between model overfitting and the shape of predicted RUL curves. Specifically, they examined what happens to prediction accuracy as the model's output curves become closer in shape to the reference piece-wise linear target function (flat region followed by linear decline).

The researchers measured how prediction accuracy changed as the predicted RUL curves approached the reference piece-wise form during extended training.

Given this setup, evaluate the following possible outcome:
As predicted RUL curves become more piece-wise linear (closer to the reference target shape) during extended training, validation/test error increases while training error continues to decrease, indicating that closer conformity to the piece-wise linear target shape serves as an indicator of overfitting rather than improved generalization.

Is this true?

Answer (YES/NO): YES